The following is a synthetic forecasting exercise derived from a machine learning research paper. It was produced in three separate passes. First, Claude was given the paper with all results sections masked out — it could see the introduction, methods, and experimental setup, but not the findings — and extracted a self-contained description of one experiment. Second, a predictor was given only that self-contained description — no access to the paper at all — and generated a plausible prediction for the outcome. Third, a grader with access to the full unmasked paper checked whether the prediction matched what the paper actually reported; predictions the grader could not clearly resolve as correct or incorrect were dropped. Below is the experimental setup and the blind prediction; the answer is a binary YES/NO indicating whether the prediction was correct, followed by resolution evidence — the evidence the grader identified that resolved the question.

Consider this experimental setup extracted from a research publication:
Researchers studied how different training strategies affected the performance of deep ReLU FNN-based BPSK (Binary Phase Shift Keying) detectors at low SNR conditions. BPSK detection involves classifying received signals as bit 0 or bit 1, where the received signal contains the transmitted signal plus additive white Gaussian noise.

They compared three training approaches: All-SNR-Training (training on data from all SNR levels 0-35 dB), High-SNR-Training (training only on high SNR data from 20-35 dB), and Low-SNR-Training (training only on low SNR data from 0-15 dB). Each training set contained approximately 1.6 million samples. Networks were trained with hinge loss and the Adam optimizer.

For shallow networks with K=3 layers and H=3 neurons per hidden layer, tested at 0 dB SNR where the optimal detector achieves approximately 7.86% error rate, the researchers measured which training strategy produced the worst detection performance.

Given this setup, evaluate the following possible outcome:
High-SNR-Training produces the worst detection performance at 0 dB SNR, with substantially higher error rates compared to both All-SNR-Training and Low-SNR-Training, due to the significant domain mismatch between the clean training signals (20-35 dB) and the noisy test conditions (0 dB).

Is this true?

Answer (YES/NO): YES